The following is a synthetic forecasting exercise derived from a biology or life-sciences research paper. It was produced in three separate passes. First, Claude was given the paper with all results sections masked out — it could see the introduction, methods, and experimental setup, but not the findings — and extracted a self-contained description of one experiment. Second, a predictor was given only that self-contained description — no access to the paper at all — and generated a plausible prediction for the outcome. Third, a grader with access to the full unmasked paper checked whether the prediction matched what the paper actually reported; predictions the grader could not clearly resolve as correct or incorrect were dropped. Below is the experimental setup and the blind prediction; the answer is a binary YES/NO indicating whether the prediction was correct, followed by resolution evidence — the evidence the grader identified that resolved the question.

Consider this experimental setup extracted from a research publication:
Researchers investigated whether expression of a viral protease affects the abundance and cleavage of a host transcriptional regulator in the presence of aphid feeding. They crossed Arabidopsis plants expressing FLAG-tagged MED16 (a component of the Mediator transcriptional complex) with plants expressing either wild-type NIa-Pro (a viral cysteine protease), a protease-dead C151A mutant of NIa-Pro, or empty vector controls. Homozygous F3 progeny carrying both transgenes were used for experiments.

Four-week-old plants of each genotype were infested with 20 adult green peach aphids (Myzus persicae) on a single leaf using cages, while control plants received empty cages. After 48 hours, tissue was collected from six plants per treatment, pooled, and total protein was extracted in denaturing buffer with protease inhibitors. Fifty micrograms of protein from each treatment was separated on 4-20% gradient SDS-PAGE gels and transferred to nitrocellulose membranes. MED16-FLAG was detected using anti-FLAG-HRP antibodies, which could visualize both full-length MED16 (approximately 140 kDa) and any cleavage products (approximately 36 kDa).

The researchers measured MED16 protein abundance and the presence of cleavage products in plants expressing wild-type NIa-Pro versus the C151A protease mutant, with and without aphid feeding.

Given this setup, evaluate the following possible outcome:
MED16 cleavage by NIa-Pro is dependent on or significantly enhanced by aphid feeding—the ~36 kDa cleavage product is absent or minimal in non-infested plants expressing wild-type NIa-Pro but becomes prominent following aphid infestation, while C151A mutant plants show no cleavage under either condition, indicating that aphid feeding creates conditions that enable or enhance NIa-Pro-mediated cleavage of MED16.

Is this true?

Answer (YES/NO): NO